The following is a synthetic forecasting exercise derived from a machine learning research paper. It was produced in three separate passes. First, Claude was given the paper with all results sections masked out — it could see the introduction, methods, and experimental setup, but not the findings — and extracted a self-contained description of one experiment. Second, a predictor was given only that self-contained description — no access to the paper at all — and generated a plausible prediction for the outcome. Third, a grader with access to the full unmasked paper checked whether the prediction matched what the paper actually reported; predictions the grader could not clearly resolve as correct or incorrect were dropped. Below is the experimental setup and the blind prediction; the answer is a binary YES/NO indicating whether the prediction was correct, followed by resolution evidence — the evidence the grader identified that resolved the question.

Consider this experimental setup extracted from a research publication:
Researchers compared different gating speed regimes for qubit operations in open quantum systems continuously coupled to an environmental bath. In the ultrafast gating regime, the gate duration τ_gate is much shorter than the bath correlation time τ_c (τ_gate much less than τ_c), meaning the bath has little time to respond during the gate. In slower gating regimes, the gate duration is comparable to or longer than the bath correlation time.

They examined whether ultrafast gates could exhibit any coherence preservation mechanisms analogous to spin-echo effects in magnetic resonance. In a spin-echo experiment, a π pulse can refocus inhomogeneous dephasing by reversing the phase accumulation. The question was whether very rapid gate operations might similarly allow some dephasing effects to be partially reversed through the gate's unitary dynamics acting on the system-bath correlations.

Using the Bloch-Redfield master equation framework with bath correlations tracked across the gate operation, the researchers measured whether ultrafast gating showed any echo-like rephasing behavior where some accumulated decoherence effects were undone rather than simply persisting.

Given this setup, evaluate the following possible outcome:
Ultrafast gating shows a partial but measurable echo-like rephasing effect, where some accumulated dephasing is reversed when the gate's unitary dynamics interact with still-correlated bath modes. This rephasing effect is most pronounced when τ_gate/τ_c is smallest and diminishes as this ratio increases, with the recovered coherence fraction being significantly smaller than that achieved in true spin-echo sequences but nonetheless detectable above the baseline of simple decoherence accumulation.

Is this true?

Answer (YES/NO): YES